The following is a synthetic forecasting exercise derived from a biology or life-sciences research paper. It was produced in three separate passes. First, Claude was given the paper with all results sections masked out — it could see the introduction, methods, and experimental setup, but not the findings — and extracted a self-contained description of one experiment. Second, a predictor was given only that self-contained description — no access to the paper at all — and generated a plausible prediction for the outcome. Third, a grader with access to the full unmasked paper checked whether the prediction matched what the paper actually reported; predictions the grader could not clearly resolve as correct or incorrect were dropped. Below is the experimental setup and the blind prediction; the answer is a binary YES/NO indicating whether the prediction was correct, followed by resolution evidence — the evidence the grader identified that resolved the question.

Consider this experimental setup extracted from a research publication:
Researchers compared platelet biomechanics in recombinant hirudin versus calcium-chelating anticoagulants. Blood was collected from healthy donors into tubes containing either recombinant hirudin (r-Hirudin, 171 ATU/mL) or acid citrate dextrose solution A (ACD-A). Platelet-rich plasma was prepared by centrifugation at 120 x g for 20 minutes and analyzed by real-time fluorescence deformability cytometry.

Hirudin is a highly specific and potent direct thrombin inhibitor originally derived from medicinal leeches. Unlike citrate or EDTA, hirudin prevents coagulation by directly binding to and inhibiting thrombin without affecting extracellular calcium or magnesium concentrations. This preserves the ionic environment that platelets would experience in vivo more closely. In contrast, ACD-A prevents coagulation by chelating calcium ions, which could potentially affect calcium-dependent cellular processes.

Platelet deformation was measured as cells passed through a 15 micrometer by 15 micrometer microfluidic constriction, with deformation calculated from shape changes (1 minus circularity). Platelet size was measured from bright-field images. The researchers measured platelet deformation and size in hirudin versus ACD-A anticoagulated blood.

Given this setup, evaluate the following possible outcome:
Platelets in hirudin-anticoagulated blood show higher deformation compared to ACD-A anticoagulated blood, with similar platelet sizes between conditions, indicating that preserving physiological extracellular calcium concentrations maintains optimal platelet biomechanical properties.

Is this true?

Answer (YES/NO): NO